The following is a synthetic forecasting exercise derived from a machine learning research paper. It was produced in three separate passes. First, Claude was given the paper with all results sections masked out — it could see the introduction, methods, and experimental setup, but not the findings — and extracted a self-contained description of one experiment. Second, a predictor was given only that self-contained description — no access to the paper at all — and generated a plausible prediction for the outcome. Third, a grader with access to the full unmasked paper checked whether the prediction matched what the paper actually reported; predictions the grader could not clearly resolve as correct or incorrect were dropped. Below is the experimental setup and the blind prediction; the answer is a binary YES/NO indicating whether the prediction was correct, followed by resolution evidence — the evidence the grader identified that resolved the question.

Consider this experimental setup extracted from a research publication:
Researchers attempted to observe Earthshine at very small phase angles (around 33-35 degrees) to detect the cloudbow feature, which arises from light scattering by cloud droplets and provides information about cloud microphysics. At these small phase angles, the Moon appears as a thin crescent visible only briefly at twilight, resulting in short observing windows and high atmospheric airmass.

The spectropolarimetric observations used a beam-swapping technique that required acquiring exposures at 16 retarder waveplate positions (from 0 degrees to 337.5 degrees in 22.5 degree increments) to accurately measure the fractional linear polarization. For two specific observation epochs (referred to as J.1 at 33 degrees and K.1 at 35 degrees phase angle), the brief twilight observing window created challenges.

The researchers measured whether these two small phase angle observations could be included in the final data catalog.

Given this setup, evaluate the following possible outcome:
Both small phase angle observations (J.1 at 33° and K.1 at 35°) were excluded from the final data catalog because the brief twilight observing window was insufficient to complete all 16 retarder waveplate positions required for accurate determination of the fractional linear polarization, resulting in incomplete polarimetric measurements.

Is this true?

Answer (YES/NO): YES